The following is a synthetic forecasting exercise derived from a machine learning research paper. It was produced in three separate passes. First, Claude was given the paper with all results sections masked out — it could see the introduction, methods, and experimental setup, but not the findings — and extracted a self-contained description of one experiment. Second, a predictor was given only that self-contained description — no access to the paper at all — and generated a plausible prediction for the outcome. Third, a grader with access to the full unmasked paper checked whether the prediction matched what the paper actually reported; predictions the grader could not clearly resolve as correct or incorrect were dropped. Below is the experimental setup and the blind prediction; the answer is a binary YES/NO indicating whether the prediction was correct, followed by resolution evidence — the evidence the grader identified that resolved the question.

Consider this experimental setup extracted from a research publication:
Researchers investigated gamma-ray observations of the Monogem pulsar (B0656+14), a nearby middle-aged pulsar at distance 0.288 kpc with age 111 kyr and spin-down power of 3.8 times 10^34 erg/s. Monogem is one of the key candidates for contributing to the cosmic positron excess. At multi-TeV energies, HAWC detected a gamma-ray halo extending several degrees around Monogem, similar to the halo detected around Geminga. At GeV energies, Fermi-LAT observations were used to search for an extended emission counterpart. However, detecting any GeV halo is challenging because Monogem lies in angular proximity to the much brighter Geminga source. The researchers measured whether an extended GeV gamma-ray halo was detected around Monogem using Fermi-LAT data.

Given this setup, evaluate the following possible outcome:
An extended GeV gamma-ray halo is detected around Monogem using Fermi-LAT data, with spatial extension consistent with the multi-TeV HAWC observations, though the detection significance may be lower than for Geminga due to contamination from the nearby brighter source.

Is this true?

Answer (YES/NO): NO